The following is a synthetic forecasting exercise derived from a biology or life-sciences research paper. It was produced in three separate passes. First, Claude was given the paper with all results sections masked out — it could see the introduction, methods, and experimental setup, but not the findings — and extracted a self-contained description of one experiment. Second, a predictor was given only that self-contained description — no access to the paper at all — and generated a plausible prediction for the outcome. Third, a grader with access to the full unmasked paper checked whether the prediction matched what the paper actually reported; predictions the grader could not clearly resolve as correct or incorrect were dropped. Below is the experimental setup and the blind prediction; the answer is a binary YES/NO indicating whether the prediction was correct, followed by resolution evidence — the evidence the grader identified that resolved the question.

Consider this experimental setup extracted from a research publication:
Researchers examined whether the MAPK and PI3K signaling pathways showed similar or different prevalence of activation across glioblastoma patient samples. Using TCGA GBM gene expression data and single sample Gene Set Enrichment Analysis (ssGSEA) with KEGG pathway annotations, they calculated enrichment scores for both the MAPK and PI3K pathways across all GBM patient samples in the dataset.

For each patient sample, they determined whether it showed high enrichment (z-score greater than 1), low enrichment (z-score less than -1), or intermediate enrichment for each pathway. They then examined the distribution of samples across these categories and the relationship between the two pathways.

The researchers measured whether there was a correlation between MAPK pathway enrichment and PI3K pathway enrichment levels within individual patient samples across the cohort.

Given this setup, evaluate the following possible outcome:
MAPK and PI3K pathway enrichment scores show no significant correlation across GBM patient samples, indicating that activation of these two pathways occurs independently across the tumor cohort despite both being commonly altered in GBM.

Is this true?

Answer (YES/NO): NO